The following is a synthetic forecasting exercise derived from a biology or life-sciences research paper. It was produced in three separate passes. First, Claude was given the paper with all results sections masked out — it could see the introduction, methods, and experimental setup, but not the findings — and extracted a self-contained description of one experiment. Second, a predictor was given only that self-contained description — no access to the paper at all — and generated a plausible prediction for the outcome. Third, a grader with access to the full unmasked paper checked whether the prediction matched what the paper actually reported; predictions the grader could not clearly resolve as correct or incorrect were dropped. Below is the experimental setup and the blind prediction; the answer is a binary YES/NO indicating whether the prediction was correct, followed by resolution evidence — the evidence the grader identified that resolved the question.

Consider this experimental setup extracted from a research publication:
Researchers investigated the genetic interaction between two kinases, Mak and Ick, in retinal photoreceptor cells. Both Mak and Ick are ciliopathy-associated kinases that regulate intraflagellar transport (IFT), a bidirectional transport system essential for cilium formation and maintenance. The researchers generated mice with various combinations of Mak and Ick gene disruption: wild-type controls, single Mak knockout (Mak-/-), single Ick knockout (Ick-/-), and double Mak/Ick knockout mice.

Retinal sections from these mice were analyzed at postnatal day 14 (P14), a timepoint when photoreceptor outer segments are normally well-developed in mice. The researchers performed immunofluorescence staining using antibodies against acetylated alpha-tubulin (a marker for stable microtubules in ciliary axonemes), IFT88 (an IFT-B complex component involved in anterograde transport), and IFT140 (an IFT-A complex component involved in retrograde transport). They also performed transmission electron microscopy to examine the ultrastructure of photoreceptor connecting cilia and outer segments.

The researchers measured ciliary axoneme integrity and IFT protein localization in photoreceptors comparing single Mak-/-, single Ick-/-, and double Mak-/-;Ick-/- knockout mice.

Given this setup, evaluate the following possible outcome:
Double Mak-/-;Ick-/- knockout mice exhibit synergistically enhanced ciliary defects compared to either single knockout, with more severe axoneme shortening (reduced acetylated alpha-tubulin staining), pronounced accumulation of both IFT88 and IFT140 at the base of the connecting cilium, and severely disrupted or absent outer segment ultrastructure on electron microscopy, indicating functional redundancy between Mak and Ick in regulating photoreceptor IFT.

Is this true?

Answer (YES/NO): NO